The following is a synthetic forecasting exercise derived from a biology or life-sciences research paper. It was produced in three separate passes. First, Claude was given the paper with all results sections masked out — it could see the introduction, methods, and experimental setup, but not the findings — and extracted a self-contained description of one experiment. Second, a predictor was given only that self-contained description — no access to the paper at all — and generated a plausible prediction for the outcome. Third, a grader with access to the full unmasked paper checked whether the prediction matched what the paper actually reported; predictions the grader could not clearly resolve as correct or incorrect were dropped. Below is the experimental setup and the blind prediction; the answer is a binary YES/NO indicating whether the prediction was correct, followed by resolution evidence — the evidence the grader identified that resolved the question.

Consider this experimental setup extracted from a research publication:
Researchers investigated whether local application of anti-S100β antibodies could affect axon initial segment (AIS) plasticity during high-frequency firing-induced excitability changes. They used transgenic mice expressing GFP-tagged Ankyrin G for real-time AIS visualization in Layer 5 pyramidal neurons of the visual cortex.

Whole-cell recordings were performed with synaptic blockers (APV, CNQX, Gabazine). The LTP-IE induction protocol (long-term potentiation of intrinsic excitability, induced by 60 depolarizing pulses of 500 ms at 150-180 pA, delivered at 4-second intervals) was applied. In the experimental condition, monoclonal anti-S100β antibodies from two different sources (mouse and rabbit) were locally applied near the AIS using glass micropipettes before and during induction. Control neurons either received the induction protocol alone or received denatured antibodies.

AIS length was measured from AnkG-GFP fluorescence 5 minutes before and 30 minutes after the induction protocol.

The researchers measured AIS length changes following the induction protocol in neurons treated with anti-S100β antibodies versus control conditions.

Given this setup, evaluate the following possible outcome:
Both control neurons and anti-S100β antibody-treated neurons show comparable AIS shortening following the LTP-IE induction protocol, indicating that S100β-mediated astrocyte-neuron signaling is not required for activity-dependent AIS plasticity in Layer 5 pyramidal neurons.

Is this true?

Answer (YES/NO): NO